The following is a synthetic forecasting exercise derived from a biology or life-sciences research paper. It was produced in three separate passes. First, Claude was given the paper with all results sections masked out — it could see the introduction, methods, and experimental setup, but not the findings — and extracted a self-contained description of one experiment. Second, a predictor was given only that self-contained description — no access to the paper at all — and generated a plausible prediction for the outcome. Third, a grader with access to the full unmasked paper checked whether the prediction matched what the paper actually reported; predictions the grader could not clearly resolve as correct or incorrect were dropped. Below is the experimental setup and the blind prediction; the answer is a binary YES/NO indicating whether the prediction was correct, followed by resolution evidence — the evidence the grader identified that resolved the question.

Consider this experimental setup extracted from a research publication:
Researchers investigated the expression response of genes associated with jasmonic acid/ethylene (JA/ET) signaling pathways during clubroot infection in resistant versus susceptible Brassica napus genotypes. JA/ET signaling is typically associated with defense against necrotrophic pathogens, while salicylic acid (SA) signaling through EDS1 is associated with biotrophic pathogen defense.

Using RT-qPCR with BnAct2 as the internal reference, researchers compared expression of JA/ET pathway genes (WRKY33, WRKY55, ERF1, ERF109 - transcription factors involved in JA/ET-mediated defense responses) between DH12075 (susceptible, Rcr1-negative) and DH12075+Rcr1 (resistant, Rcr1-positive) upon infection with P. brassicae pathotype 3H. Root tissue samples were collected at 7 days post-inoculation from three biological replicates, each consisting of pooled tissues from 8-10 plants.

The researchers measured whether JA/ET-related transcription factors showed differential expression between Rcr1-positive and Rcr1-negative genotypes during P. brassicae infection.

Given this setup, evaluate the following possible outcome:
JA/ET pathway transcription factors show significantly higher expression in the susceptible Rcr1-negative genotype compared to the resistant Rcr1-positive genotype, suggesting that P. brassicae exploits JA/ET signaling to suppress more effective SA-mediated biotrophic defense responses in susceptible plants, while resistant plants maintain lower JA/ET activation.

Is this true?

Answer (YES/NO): NO